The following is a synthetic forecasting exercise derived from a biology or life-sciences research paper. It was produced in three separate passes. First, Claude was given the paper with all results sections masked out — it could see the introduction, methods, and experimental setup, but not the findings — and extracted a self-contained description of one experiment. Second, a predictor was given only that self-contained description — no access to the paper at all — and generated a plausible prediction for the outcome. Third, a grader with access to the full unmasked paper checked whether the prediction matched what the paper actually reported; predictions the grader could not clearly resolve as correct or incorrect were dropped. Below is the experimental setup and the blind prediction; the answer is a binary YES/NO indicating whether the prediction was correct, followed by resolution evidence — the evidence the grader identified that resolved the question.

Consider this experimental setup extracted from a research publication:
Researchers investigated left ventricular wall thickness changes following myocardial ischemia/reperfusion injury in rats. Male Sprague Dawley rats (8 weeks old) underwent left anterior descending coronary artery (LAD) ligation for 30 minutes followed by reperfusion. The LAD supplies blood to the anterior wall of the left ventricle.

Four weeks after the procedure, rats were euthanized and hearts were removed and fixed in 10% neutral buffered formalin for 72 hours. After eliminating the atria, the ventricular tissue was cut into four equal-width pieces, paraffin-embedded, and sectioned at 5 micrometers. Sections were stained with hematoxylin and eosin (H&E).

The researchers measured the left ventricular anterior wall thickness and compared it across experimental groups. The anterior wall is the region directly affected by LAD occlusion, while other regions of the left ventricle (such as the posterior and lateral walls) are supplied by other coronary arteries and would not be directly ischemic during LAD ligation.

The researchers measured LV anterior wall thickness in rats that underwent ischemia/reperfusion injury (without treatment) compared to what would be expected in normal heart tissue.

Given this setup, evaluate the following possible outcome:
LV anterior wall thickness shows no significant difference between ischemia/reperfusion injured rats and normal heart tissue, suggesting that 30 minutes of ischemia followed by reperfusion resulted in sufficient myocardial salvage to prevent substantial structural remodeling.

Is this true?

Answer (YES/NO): NO